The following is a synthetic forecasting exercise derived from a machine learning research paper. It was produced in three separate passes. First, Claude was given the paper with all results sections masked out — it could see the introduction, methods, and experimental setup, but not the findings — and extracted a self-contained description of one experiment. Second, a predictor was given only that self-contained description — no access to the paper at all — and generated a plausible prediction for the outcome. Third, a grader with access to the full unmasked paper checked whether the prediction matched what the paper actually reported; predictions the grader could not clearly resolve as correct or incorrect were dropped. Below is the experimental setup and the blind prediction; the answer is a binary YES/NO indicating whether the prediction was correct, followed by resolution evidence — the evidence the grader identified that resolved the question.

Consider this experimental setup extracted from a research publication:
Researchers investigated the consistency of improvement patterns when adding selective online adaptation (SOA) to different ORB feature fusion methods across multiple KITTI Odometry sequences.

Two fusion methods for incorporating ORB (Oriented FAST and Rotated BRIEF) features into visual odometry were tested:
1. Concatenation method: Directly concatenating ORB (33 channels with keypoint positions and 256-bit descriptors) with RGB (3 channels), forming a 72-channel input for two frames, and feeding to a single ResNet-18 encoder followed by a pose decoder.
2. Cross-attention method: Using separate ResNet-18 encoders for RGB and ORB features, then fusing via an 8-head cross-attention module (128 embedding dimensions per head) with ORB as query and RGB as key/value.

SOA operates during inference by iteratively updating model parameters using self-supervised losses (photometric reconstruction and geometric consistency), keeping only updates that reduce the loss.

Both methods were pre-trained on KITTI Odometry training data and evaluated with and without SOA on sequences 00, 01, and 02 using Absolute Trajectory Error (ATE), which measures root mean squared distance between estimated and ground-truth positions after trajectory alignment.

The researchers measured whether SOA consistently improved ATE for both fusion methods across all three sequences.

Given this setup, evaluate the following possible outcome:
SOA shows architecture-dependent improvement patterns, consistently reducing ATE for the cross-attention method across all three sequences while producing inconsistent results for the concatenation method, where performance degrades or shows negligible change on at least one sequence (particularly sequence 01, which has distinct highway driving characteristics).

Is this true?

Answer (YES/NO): NO